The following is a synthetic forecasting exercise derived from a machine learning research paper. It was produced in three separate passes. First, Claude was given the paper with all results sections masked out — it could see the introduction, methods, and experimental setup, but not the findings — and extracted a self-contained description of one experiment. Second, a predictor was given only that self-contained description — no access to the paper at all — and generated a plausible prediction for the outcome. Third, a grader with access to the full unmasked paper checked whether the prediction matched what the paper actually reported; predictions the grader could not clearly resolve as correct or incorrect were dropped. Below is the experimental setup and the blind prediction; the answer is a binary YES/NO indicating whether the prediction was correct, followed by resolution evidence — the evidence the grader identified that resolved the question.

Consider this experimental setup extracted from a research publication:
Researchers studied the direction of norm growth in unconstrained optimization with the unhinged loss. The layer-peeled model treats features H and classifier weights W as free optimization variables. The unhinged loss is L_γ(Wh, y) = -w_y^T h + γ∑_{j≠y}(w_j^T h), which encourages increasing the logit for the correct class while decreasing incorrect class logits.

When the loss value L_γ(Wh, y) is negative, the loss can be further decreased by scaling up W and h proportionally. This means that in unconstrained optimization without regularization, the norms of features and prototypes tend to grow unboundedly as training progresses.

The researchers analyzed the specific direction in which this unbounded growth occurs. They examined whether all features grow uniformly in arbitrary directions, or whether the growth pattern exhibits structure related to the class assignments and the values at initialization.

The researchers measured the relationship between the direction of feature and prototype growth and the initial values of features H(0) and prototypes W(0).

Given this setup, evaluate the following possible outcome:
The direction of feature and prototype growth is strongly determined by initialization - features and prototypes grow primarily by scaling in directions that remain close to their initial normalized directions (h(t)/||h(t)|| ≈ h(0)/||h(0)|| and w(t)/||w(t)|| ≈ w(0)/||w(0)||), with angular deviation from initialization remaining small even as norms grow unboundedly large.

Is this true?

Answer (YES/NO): NO